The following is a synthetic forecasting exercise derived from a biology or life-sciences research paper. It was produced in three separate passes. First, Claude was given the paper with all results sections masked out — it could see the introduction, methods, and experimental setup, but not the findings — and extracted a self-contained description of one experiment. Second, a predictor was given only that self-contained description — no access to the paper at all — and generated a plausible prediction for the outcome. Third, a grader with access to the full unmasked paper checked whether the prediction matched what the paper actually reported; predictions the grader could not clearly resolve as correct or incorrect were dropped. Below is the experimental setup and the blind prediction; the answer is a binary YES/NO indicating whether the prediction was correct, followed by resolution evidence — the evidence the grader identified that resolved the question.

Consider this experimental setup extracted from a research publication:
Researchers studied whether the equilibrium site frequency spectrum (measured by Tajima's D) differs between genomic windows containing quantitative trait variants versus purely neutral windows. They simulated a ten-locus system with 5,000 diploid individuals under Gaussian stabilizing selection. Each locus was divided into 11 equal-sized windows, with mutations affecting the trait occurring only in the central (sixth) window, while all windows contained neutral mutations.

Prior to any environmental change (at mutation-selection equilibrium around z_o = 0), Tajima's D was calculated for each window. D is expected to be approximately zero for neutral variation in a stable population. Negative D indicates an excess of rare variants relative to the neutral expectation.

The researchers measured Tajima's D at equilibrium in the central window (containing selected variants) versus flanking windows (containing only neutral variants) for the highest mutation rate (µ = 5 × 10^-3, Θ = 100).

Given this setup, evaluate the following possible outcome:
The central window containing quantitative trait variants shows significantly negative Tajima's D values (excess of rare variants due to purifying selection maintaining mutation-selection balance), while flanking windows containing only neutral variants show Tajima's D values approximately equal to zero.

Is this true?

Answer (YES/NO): NO